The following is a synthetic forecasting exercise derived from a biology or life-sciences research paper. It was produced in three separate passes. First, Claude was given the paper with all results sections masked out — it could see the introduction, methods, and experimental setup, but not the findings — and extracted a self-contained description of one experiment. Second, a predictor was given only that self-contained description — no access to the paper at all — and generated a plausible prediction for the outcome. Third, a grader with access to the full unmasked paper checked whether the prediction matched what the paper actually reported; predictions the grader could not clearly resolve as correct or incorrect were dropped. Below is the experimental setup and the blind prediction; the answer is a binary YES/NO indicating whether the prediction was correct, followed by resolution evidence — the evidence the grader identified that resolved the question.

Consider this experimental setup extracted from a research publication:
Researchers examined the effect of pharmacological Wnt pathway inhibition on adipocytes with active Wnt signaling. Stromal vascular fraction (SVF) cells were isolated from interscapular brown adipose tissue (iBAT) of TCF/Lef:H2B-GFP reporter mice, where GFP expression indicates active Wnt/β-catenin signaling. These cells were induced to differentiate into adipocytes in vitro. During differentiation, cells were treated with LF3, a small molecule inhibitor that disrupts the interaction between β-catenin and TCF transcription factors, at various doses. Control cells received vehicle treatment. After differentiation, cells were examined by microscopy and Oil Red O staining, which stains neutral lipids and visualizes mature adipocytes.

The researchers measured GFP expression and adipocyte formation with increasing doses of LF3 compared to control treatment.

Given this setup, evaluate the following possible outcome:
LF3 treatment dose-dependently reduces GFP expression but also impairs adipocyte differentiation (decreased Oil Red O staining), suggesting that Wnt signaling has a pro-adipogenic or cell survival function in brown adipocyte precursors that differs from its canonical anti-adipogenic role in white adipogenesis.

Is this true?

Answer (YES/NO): YES